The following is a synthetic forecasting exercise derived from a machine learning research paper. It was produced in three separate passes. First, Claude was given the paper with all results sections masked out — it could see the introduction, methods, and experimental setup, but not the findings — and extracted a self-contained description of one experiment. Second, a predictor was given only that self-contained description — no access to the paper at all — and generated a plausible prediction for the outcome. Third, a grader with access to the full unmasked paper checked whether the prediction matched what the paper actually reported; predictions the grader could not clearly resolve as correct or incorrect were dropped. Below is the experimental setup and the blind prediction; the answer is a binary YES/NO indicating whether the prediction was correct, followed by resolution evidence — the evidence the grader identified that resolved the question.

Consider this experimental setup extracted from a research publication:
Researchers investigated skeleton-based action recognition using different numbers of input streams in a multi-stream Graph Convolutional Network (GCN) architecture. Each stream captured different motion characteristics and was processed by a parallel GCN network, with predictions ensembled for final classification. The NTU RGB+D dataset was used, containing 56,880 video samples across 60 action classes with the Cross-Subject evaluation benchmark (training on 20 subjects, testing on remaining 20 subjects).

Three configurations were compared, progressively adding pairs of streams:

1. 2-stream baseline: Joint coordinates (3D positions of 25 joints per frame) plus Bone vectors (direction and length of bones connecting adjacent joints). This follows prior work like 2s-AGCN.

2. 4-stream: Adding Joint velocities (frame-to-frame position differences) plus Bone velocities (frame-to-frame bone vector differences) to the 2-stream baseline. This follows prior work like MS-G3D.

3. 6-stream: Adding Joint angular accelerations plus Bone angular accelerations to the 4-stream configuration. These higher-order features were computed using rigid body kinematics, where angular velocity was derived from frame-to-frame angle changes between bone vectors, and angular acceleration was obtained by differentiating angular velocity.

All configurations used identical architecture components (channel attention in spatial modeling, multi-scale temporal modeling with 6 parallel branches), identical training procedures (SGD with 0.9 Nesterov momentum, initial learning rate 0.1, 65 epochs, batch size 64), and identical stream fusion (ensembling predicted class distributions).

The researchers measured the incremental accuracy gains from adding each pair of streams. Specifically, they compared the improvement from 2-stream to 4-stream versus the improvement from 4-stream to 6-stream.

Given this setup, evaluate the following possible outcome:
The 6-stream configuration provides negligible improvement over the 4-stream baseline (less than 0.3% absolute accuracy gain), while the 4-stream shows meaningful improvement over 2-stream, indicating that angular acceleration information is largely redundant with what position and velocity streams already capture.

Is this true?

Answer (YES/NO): NO